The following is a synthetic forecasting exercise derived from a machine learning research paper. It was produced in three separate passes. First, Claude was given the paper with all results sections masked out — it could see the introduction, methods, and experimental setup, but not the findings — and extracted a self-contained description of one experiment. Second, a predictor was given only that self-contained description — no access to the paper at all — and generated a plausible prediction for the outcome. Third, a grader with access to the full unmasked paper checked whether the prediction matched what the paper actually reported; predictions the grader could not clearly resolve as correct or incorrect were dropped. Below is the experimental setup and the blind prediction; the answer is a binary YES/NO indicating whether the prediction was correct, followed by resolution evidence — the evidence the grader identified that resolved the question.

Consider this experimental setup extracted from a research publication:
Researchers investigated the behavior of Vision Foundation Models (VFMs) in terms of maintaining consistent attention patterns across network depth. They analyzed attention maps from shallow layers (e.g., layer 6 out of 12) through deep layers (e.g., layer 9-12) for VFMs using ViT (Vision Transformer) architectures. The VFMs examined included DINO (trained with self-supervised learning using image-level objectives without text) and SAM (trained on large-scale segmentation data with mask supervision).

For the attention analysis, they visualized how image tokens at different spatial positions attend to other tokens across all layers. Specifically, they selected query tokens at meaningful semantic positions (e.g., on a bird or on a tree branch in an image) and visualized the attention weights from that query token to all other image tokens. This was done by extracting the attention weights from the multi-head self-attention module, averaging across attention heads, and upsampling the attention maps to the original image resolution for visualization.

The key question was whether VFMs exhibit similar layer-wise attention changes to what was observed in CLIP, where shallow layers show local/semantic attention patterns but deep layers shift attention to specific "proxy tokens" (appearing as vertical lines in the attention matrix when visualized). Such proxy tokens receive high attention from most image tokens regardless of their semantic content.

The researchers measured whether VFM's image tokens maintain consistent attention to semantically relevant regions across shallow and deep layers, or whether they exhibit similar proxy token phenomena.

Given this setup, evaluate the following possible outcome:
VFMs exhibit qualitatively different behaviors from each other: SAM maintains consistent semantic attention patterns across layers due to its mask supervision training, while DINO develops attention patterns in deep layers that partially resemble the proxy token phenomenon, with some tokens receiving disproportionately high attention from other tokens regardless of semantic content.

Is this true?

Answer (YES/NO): NO